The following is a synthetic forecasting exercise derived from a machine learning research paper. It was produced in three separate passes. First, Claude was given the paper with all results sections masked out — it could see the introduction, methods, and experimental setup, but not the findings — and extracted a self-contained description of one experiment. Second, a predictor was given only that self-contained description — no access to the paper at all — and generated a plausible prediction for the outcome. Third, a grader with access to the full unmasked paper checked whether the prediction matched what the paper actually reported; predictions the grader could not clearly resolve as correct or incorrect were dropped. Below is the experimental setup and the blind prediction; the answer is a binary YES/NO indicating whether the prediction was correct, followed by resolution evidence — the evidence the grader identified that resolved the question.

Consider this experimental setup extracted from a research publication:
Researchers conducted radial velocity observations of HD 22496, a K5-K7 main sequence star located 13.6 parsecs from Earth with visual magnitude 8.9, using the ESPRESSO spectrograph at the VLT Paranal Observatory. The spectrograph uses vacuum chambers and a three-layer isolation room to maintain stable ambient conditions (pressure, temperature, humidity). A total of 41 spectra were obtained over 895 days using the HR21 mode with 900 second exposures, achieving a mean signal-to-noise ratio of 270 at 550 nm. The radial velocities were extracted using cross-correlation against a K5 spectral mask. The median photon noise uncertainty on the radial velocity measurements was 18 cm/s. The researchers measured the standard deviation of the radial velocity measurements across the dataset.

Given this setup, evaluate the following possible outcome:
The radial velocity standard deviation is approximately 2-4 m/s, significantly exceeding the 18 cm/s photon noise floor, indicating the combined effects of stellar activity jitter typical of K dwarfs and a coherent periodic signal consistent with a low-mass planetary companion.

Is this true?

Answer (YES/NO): YES